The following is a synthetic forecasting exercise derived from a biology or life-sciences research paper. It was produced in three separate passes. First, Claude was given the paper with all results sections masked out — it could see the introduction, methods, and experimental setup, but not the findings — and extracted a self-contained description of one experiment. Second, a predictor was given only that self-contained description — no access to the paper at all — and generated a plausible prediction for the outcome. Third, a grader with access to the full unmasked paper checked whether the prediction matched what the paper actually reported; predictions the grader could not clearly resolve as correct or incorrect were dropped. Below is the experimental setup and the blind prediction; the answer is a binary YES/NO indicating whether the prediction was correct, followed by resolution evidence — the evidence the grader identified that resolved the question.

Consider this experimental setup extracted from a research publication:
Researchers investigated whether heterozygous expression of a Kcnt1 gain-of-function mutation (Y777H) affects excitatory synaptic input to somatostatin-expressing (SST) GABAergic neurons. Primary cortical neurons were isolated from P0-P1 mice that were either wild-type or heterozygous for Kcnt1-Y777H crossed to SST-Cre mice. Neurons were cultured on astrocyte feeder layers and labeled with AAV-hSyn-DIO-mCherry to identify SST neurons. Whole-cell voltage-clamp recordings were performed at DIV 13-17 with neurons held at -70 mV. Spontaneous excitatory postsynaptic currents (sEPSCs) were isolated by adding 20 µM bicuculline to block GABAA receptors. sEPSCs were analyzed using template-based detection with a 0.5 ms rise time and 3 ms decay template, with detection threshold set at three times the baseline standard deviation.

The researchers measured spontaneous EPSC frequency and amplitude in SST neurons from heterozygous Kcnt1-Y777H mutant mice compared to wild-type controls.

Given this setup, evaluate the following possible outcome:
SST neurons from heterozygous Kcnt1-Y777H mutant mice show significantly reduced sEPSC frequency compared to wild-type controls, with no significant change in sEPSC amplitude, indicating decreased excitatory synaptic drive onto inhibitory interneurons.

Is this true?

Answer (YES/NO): NO